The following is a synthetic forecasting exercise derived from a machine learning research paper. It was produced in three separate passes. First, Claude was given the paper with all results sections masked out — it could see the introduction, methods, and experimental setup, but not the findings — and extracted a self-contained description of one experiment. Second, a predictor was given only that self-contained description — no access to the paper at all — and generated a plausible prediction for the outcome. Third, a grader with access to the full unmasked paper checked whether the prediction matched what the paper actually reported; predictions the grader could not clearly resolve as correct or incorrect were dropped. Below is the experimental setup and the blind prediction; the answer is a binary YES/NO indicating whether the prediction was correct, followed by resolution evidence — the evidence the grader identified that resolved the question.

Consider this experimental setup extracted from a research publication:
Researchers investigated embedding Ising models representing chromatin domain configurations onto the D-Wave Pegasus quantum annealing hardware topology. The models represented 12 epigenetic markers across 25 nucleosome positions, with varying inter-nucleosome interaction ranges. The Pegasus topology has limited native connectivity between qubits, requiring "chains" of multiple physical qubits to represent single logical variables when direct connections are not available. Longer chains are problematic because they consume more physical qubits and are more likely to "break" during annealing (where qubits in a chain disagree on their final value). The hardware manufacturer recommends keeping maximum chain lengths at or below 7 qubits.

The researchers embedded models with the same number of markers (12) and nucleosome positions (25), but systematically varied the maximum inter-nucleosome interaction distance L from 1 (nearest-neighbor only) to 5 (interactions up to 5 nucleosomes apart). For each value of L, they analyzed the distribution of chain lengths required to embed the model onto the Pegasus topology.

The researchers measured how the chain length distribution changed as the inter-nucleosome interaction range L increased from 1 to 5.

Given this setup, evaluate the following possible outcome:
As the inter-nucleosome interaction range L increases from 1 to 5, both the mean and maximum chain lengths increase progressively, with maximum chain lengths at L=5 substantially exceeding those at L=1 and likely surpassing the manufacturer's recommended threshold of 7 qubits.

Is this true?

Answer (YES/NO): YES